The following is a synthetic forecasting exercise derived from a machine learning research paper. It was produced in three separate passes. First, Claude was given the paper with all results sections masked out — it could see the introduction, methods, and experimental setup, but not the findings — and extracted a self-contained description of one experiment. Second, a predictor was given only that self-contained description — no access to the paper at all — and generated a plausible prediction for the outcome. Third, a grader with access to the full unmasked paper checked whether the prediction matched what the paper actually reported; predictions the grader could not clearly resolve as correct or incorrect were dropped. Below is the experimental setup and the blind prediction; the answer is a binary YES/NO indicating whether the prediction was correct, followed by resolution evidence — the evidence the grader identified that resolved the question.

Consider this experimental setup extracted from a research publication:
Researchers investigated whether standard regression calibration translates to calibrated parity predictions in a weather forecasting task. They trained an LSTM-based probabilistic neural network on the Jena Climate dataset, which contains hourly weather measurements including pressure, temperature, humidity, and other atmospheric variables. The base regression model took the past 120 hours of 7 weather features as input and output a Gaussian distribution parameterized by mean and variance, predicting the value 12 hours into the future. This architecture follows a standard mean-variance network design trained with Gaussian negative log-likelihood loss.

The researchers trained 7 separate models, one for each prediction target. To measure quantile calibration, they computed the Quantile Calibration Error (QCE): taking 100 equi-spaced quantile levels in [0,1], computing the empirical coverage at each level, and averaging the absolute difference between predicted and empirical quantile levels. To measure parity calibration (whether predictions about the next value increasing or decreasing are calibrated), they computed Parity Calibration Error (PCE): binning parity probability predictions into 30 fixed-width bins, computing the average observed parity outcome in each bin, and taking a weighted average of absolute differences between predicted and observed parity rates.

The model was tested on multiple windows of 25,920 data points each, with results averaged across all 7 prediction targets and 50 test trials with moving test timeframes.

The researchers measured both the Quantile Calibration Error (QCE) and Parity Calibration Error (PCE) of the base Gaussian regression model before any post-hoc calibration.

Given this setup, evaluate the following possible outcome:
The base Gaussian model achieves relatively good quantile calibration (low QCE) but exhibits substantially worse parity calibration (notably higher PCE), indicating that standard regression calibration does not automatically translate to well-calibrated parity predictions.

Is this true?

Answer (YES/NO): YES